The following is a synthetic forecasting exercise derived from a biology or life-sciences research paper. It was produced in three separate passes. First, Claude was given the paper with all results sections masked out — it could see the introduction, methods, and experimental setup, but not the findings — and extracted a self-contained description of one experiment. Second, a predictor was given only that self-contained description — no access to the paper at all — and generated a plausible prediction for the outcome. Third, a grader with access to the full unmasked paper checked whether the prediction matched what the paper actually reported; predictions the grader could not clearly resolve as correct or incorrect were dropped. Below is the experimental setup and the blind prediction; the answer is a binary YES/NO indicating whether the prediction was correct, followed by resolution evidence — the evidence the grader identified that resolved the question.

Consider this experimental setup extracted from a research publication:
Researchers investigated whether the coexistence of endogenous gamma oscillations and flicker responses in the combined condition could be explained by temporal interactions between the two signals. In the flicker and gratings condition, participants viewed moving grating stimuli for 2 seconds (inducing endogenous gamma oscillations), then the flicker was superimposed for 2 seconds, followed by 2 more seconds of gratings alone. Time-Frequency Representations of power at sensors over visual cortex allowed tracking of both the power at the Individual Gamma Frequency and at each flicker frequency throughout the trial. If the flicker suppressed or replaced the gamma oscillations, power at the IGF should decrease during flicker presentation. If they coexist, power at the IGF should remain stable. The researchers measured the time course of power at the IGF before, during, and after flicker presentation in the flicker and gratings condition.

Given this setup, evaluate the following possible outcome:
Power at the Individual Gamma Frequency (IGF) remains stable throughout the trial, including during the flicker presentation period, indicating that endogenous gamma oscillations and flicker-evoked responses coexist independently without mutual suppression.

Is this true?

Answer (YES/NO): YES